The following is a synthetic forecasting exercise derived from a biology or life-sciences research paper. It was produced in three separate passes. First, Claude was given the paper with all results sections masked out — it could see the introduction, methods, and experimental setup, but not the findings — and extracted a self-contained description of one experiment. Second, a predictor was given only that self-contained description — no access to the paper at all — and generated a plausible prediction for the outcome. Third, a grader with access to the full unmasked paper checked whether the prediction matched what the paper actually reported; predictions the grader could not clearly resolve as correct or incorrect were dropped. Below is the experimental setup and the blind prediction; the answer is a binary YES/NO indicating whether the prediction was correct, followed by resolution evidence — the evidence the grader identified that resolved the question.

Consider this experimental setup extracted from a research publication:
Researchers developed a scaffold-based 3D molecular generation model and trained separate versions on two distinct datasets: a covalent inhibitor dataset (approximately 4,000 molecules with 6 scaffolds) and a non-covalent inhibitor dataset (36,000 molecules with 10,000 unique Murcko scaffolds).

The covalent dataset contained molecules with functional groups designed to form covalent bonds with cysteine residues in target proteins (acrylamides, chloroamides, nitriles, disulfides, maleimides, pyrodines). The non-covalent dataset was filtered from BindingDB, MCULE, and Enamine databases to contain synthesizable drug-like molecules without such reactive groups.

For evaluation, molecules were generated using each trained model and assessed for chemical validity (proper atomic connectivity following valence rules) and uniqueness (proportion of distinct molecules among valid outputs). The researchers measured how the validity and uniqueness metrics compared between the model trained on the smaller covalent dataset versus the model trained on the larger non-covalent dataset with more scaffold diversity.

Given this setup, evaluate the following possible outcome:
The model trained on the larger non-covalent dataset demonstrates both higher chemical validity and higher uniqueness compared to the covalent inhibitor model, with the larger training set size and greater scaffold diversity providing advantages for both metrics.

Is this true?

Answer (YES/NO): NO